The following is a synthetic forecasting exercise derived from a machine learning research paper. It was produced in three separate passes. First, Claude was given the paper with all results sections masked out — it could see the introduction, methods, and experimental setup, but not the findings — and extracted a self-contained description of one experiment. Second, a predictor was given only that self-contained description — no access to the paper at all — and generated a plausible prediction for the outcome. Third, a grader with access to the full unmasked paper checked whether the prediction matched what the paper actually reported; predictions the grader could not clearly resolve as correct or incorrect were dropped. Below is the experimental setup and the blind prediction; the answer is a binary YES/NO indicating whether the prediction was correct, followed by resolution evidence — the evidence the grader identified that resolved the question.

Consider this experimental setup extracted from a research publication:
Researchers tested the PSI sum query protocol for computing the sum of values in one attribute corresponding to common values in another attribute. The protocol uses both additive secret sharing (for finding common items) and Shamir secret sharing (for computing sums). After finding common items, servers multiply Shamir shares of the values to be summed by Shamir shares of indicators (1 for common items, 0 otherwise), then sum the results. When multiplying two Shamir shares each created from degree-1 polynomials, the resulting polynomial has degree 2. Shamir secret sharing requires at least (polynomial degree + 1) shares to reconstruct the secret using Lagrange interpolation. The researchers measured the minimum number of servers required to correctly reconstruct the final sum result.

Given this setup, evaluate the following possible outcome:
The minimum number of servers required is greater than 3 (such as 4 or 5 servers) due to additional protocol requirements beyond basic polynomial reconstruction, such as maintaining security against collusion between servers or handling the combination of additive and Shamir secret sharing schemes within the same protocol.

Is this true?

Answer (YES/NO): NO